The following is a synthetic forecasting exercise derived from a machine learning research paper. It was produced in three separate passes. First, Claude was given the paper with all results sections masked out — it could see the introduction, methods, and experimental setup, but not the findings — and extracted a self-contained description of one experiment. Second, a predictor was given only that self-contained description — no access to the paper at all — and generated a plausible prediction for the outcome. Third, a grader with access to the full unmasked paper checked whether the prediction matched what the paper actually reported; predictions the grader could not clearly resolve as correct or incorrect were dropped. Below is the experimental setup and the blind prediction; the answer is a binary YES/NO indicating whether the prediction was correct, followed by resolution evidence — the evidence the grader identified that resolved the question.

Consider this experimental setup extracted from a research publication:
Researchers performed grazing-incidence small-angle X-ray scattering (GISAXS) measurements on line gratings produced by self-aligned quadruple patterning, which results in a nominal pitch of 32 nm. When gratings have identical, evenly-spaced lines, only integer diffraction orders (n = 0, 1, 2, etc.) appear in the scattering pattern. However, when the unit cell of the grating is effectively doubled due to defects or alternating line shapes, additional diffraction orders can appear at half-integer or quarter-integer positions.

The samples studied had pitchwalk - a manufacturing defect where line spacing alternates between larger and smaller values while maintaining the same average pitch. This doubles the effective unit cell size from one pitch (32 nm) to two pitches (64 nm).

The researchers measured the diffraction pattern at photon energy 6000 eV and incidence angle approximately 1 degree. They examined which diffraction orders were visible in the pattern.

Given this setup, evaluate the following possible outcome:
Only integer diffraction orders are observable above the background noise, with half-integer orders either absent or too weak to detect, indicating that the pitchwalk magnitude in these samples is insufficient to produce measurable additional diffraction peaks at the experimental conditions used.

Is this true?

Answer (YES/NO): NO